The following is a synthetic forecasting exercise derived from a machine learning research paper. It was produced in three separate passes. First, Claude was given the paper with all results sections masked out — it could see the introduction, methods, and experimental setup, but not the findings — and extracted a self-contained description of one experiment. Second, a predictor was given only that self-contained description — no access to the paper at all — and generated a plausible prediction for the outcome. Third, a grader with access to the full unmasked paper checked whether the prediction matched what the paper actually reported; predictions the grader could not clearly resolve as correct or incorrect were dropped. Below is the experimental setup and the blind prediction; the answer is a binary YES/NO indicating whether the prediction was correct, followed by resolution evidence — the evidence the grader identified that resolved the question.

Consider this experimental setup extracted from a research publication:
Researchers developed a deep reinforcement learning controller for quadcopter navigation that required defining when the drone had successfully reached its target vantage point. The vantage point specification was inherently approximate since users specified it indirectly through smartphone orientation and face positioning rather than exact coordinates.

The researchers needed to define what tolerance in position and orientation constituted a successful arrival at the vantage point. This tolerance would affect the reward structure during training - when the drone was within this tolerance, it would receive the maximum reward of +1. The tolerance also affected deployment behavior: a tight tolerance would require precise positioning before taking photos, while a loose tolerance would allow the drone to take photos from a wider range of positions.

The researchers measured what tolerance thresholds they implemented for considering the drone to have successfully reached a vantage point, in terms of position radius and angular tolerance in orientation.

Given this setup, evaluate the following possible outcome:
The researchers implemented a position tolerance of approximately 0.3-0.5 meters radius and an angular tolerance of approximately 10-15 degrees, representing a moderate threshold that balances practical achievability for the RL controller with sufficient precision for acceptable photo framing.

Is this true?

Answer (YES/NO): NO